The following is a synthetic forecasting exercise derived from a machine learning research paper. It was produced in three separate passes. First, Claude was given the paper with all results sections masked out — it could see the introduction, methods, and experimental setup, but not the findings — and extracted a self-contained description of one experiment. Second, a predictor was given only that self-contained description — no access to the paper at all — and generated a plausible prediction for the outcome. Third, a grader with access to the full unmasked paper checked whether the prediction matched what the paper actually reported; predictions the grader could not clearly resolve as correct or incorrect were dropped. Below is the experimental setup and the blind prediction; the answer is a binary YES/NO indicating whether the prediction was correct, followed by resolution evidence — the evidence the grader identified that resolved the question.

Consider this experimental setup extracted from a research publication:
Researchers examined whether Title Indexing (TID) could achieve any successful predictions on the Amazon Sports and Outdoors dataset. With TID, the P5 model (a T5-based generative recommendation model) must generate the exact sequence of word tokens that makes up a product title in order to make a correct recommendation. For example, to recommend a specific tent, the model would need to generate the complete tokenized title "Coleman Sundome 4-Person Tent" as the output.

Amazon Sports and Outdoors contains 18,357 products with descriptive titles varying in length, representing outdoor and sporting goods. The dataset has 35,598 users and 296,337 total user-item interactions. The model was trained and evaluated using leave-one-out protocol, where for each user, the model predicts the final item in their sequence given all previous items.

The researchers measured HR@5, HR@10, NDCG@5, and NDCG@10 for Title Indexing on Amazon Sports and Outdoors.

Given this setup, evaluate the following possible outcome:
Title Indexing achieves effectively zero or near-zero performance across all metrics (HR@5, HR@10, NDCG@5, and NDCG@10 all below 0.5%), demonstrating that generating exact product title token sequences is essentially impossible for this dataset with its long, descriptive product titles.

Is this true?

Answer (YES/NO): YES